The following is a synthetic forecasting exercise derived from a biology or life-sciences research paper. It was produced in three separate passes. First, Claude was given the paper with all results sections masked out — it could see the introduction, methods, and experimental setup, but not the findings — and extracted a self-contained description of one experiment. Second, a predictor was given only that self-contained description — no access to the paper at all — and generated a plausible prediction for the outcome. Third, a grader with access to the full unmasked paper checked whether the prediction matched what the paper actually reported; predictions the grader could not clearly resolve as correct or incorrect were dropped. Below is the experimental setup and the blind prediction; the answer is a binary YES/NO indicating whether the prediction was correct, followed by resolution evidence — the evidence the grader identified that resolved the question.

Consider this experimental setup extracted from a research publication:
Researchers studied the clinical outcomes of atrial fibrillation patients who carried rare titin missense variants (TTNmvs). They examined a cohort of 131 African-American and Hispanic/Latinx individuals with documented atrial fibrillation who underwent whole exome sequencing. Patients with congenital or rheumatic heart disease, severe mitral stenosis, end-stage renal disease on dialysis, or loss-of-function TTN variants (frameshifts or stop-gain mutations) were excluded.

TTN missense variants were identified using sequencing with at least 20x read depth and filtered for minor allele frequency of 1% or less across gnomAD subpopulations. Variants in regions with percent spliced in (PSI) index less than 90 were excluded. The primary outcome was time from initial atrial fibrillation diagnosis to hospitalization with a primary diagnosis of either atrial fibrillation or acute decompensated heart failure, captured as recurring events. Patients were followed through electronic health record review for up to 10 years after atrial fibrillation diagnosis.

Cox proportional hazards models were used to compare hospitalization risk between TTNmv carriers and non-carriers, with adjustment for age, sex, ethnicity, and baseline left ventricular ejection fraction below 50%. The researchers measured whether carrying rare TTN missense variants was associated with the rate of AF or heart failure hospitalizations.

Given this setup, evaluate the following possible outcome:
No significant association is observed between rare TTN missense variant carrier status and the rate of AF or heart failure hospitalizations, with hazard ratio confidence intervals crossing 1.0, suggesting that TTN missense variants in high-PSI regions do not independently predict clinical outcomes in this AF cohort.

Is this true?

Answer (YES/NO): NO